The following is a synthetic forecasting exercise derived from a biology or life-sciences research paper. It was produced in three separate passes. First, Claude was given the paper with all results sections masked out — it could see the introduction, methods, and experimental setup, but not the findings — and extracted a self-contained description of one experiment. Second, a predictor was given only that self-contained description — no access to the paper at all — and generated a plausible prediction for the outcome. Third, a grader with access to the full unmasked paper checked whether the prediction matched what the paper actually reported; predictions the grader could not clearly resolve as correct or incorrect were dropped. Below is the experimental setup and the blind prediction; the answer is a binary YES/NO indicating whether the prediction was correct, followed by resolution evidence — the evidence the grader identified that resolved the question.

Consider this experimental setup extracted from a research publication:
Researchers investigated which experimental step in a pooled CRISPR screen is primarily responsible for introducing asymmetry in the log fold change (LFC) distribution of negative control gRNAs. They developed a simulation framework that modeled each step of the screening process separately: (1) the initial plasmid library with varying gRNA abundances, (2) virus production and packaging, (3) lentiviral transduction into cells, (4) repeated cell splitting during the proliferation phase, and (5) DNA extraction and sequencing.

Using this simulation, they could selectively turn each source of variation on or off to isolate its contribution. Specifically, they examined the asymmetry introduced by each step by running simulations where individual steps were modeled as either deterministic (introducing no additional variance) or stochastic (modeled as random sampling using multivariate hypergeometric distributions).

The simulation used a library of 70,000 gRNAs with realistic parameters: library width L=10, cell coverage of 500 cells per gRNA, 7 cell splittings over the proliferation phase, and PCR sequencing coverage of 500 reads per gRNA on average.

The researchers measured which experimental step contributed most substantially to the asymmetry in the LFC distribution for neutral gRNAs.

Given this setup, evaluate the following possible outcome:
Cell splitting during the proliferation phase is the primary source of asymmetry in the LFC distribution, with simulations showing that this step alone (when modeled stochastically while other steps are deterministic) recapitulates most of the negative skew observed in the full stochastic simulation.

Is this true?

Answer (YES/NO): YES